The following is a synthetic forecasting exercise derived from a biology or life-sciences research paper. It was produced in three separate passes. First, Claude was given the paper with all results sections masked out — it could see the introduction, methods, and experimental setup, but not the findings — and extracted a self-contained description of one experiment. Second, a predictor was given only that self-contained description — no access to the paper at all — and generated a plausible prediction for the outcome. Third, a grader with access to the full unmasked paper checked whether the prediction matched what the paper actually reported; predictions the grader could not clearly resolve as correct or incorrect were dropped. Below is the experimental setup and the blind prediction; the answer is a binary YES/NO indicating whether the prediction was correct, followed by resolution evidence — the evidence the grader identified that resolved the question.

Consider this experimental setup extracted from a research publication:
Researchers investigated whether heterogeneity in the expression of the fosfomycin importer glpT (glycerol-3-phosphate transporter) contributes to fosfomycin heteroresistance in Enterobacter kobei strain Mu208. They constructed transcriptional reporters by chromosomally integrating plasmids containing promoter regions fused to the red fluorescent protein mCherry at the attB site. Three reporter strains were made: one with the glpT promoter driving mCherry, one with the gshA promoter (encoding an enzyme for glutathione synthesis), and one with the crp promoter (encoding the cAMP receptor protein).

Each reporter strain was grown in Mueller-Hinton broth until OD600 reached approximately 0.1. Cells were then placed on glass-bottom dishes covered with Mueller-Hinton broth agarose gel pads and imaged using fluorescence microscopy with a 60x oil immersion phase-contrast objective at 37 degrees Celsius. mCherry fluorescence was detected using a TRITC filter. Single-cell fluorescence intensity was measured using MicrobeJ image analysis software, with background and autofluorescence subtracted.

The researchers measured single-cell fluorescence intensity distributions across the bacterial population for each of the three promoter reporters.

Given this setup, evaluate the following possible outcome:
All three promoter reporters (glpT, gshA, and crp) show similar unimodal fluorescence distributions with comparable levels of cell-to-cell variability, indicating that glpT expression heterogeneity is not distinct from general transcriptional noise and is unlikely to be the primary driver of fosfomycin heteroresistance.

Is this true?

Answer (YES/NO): NO